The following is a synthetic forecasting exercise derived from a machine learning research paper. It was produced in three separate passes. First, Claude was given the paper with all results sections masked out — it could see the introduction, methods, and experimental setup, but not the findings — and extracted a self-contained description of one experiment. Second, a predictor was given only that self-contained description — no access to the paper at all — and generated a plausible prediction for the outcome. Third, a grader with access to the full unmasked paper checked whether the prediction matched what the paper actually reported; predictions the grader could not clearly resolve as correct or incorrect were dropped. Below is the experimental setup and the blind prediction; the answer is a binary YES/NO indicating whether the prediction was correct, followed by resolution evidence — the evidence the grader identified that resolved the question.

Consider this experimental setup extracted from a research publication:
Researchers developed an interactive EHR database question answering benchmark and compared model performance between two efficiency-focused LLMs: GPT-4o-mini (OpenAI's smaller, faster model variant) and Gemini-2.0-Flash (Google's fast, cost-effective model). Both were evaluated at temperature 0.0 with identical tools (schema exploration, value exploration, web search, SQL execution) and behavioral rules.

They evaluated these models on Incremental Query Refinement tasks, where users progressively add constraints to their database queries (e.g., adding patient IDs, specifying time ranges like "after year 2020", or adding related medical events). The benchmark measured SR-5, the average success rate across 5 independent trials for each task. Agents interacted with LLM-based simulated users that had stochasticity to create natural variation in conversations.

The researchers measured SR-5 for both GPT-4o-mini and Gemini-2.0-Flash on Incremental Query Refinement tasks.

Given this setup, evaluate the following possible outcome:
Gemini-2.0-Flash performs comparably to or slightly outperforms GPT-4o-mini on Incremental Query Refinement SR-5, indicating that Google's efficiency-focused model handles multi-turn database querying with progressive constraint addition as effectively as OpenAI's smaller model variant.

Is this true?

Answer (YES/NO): NO